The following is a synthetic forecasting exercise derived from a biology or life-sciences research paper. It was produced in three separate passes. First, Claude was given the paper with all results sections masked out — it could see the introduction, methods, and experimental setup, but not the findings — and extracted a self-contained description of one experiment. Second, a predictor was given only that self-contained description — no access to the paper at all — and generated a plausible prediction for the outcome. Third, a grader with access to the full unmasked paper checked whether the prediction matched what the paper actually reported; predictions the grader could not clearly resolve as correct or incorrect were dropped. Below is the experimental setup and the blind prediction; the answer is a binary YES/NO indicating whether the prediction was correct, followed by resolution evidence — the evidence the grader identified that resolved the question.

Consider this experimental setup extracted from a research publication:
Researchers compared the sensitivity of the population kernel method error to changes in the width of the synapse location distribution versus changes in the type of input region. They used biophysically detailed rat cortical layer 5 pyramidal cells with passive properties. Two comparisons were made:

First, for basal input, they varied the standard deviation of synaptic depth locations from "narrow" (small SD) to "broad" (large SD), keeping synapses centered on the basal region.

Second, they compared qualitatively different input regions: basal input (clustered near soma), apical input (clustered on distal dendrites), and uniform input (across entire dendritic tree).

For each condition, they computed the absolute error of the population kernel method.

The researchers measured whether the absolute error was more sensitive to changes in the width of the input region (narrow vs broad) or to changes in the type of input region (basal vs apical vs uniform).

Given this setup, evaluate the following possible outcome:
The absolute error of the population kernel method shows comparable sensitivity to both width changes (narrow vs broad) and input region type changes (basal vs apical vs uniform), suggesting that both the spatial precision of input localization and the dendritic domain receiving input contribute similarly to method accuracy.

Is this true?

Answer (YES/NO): NO